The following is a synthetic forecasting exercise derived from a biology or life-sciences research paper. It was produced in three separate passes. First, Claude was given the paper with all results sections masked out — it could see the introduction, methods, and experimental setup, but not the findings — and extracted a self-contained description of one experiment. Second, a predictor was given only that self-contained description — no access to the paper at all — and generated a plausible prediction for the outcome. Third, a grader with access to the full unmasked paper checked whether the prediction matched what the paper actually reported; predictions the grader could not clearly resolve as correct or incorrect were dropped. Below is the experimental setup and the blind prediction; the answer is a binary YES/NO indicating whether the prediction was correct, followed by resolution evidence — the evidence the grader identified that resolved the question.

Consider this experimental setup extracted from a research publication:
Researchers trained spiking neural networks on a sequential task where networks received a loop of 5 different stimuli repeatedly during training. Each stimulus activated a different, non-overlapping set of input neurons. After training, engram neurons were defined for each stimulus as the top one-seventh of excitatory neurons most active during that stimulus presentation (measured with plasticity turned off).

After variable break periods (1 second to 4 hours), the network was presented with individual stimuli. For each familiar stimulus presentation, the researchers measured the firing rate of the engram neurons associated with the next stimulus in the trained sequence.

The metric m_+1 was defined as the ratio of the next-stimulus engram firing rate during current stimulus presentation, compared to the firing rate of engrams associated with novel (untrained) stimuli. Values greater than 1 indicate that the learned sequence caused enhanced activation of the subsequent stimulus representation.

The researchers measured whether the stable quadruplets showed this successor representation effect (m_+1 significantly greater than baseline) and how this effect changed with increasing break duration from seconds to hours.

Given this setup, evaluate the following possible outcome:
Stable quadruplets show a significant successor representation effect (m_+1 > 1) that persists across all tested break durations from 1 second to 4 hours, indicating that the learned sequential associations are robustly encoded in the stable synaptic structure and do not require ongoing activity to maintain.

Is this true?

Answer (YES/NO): NO